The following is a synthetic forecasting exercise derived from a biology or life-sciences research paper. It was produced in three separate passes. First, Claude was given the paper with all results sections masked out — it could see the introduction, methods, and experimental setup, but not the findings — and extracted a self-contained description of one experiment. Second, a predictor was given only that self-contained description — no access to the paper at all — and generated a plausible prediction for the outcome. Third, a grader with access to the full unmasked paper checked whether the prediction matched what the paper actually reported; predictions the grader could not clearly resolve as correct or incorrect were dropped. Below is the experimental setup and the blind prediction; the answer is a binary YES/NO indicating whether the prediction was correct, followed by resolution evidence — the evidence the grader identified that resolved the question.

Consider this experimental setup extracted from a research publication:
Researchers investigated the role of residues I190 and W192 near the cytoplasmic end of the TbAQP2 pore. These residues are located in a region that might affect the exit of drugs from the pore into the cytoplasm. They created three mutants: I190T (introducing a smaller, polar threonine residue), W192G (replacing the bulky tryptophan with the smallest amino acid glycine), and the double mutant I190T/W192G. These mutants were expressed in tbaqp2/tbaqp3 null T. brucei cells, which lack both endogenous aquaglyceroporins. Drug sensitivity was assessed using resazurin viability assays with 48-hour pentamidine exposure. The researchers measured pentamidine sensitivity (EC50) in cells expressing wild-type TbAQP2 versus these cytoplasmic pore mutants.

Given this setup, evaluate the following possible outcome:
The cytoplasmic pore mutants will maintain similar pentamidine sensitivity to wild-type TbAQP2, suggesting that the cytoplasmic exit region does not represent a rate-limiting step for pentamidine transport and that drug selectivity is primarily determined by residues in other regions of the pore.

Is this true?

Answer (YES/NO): NO